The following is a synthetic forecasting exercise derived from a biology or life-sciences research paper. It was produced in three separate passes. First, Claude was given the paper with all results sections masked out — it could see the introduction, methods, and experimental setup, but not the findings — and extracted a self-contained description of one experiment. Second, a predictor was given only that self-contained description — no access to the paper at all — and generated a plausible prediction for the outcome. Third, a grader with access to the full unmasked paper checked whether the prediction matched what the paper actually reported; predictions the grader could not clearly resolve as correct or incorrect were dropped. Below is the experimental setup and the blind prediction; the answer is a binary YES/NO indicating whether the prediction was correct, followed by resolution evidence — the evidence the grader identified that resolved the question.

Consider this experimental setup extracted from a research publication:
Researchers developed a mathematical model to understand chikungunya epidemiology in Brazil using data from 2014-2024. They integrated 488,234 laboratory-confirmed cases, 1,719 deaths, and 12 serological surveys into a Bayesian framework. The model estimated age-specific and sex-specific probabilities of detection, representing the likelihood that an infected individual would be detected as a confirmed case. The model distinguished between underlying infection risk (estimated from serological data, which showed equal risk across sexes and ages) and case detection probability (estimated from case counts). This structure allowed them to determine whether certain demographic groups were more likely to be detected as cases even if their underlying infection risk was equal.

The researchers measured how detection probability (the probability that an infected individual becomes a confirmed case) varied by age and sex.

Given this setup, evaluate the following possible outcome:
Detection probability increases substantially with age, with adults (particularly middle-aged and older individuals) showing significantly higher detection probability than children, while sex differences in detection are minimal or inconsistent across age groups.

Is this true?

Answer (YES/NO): NO